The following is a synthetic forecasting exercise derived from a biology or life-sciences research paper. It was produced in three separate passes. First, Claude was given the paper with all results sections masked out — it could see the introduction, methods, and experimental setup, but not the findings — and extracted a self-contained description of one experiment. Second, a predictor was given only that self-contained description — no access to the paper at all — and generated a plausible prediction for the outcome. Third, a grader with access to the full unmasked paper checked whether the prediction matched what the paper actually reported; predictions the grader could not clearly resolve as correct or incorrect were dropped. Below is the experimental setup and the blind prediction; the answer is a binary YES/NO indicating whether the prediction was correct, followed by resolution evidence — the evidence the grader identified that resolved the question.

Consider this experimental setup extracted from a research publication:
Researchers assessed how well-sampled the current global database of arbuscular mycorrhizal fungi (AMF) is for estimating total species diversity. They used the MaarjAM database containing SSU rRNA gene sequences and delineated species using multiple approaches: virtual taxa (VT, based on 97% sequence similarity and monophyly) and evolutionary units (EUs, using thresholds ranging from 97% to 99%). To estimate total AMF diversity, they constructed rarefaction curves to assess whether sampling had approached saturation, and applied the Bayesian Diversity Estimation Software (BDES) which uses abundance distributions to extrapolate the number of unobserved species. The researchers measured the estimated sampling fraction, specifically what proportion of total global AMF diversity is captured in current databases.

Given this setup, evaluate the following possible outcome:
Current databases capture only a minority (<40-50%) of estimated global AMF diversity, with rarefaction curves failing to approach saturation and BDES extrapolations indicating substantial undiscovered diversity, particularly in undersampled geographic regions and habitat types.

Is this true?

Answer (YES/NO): NO